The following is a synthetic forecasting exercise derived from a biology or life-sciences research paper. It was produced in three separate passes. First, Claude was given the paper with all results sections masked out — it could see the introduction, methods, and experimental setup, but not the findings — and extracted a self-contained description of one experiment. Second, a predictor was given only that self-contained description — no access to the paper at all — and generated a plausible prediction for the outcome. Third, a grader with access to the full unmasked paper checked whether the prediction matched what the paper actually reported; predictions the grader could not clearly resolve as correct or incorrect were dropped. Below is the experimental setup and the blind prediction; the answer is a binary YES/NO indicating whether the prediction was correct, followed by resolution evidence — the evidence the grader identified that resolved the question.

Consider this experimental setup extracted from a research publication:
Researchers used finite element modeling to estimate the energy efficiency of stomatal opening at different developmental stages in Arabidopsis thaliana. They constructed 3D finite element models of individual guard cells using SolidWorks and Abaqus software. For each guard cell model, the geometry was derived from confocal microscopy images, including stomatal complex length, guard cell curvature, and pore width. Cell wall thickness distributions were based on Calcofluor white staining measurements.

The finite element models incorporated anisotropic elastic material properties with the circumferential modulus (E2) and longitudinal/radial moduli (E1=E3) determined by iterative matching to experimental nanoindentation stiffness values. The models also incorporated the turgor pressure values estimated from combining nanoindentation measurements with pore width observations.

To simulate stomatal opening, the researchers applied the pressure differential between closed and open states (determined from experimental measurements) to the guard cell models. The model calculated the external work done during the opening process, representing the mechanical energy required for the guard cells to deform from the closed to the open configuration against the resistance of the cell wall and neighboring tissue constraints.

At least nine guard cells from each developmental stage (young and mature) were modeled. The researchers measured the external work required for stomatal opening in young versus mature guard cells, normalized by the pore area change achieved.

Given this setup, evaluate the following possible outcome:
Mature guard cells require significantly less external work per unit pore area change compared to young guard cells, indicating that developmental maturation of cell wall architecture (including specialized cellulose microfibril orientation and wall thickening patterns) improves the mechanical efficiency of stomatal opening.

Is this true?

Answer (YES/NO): YES